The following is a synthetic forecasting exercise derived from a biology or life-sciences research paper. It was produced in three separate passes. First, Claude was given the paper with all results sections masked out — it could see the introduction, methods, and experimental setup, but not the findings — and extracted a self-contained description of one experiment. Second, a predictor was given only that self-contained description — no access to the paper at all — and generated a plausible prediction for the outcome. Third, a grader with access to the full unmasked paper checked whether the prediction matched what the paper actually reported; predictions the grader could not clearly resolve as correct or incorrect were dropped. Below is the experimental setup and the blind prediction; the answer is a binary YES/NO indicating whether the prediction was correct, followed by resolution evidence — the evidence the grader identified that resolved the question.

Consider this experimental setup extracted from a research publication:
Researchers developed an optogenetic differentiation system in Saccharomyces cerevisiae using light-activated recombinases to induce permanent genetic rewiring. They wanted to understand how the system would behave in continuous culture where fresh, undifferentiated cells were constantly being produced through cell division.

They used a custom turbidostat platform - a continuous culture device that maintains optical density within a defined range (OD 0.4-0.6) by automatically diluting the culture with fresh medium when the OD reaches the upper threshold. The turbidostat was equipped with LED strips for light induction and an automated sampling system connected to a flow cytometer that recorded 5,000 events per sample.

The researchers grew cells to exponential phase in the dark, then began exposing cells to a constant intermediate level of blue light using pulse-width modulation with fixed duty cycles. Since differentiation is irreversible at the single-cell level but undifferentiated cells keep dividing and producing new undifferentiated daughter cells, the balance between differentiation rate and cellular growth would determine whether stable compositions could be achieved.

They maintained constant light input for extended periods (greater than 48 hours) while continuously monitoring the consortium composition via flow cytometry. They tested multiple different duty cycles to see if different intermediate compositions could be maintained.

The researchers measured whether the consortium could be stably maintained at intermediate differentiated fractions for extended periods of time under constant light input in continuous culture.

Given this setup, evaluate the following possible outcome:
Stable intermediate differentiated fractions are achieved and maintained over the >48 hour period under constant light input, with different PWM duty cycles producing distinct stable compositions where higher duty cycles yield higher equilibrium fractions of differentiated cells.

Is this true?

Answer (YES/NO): NO